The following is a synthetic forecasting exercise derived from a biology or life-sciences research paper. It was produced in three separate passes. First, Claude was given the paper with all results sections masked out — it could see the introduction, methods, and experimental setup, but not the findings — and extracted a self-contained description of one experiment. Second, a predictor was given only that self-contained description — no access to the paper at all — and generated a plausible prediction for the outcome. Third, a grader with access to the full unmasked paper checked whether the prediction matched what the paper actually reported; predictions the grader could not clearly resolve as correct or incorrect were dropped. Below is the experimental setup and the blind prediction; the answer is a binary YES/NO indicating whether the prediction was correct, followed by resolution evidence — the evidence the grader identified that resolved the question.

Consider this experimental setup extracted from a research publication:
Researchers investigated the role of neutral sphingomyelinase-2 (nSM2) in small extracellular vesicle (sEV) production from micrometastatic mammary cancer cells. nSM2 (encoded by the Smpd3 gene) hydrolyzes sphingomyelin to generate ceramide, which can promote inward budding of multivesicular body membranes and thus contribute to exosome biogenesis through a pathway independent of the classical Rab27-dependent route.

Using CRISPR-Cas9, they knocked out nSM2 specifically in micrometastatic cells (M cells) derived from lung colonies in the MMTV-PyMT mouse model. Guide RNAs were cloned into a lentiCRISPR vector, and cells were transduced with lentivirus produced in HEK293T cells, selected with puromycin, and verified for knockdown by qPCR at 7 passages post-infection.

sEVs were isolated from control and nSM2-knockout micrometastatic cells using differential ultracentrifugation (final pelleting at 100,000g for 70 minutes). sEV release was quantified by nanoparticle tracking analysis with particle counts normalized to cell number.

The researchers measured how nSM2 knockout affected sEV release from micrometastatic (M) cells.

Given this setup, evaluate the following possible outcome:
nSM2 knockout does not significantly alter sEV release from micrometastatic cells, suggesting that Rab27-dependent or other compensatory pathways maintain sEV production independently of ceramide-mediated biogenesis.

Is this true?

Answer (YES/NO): NO